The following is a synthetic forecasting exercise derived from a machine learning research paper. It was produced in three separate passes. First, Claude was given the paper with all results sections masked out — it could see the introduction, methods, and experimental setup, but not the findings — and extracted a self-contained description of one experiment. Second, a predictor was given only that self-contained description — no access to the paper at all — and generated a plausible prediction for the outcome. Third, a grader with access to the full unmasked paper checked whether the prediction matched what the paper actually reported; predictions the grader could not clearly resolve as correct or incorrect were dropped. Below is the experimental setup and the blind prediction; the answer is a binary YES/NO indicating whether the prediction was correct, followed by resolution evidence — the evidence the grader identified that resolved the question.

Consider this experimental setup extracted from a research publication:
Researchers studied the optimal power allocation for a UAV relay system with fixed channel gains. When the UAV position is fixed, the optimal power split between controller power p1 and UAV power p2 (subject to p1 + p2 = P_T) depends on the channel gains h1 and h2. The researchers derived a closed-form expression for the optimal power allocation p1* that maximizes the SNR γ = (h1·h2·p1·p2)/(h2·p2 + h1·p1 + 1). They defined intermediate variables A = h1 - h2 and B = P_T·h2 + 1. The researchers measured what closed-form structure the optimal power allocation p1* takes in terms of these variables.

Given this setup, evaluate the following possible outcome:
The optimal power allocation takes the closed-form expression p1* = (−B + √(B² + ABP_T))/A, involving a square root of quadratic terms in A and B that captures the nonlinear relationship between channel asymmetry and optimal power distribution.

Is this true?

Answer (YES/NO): YES